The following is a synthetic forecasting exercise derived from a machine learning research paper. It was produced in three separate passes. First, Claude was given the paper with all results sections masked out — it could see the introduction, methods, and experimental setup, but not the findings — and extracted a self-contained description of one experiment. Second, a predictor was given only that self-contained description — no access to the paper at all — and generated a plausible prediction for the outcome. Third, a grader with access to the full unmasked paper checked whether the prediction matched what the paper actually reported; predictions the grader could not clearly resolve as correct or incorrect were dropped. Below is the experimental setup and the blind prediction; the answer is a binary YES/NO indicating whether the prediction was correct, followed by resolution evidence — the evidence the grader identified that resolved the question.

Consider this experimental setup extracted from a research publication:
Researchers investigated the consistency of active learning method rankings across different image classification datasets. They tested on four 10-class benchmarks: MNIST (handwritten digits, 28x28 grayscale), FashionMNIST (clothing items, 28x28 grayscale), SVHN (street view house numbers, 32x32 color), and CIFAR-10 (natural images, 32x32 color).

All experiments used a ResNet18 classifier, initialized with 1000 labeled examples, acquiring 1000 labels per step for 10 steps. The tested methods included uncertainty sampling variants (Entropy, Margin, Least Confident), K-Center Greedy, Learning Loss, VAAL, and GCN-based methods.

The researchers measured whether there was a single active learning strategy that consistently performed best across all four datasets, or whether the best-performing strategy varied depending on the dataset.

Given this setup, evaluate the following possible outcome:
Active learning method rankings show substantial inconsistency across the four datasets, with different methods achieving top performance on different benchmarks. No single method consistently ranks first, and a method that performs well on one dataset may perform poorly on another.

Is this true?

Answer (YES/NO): YES